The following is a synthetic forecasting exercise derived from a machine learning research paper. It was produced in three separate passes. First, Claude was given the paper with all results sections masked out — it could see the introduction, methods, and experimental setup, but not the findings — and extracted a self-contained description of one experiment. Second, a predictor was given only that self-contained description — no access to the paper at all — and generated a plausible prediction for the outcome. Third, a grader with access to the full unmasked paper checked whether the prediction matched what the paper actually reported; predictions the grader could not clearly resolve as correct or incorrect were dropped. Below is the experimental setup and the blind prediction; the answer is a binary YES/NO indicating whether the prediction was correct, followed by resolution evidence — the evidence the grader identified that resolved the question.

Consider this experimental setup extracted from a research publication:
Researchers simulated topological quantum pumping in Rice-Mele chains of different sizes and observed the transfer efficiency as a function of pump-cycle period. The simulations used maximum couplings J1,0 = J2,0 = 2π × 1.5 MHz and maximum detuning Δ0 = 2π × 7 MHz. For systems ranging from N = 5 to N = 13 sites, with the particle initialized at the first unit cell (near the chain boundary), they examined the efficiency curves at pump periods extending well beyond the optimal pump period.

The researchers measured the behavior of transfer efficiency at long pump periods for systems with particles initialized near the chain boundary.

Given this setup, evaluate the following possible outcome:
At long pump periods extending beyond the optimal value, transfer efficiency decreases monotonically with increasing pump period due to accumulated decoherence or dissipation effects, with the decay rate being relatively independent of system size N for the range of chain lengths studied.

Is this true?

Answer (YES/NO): NO